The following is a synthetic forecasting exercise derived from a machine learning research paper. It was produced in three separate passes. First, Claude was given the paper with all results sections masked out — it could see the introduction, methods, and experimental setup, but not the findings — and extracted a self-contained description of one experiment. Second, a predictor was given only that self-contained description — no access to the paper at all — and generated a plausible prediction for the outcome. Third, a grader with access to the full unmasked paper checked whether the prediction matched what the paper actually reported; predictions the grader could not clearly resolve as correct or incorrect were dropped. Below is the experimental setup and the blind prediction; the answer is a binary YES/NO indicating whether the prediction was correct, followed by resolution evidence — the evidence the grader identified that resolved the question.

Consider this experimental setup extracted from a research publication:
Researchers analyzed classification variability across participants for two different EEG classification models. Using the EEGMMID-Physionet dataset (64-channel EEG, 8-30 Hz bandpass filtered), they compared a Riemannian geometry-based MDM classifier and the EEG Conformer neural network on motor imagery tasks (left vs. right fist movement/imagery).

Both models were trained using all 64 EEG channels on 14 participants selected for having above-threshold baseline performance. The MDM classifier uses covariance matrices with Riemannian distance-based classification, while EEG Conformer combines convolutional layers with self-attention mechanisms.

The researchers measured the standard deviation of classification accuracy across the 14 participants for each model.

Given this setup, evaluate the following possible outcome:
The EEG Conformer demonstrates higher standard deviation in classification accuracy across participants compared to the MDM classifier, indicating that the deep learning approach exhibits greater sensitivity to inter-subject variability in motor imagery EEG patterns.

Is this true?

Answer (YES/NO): YES